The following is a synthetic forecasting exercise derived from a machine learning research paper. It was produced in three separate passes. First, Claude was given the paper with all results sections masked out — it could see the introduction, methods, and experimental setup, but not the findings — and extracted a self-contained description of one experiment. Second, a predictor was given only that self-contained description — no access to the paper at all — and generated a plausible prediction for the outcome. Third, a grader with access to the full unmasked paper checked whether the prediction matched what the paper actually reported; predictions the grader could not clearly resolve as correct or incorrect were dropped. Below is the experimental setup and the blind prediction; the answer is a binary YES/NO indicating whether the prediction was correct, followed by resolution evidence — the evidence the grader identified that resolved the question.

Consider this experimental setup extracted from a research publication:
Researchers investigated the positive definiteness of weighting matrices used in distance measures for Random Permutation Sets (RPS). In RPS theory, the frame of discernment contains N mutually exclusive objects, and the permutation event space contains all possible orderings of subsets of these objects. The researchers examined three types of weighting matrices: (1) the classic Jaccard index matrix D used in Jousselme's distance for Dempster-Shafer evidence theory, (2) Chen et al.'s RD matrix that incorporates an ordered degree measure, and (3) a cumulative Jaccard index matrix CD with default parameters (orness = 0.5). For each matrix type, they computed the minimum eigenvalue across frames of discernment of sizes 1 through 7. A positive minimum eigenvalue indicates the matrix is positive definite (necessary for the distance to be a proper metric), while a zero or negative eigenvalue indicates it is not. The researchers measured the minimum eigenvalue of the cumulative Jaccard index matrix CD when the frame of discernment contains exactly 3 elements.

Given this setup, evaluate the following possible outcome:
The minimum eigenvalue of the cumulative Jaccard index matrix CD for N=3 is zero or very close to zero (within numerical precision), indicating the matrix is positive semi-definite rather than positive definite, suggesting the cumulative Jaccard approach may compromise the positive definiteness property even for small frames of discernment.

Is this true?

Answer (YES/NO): NO